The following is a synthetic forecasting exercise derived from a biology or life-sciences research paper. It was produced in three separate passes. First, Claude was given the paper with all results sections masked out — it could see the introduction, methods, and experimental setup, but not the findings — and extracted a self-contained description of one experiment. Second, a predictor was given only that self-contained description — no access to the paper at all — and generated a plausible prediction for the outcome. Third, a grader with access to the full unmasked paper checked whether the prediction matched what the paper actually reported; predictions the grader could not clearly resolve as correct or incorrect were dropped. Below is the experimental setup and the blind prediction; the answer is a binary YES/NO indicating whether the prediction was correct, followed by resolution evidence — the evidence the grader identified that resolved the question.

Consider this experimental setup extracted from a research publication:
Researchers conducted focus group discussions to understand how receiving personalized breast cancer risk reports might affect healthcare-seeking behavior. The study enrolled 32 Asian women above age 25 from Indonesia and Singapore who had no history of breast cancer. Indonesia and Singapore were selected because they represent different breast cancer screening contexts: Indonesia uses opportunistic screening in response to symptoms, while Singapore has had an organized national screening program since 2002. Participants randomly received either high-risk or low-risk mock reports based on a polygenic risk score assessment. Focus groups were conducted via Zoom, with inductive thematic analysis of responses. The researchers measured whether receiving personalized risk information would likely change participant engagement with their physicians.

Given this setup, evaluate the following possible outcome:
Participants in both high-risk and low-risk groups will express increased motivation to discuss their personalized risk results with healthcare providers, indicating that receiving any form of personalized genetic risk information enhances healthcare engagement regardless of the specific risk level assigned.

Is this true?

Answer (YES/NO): NO